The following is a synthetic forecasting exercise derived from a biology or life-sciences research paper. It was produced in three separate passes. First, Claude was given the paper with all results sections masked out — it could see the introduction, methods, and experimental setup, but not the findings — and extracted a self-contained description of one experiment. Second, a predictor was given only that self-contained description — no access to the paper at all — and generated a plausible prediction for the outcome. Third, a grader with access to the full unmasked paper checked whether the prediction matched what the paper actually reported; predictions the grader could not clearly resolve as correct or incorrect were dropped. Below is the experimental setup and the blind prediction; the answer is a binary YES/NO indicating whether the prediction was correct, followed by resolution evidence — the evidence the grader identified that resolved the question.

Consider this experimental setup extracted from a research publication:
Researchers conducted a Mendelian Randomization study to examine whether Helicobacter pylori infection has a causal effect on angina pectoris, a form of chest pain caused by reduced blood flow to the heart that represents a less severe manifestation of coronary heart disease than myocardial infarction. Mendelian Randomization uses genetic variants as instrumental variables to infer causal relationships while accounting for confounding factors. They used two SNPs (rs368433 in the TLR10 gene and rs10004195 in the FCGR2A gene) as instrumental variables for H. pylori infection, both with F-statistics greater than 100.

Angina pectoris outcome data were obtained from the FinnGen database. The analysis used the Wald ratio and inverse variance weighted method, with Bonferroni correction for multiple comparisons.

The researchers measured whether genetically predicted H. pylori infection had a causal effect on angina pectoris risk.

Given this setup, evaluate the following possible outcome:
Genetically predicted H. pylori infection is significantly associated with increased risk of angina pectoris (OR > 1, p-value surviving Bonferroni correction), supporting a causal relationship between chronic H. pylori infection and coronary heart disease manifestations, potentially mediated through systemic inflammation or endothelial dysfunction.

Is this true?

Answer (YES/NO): NO